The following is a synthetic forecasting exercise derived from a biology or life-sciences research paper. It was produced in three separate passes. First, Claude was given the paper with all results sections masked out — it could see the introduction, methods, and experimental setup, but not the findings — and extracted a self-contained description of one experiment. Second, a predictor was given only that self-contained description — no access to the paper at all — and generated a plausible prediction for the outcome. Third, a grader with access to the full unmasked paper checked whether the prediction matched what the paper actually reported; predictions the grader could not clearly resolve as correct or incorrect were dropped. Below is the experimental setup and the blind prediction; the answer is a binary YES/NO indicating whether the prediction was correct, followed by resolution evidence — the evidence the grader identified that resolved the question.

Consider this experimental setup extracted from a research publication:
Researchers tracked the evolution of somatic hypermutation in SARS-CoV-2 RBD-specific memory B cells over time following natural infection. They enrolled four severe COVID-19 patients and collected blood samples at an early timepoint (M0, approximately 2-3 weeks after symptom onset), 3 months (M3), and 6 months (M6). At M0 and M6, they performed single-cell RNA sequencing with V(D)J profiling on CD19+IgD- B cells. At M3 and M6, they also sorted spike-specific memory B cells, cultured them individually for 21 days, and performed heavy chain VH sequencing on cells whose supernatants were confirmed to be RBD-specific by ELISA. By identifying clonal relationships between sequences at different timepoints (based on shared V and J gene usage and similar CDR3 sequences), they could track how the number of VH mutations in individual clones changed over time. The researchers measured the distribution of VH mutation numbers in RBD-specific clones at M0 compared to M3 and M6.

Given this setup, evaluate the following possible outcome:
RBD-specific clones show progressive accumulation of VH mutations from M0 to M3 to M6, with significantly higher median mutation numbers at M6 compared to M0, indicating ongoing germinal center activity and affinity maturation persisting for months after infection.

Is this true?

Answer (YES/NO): YES